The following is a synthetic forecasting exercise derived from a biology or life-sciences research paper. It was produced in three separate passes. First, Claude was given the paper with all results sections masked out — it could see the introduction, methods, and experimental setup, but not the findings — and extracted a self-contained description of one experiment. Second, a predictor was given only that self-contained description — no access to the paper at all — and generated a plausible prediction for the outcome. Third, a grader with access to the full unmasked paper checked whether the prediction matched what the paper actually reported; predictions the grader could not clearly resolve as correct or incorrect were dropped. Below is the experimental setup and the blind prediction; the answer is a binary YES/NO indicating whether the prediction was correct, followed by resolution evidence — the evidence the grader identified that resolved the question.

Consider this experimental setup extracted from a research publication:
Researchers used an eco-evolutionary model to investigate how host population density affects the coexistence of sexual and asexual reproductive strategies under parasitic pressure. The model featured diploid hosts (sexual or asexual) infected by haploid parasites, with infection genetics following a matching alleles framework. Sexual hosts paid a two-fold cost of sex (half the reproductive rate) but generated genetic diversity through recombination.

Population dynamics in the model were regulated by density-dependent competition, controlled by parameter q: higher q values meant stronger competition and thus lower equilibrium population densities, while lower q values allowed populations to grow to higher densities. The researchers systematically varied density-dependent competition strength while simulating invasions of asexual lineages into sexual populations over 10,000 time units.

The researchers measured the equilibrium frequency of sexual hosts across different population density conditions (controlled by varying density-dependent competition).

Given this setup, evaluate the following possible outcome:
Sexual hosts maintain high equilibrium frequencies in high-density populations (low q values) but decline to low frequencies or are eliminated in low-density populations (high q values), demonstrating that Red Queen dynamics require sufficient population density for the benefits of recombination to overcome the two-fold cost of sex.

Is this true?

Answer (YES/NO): NO